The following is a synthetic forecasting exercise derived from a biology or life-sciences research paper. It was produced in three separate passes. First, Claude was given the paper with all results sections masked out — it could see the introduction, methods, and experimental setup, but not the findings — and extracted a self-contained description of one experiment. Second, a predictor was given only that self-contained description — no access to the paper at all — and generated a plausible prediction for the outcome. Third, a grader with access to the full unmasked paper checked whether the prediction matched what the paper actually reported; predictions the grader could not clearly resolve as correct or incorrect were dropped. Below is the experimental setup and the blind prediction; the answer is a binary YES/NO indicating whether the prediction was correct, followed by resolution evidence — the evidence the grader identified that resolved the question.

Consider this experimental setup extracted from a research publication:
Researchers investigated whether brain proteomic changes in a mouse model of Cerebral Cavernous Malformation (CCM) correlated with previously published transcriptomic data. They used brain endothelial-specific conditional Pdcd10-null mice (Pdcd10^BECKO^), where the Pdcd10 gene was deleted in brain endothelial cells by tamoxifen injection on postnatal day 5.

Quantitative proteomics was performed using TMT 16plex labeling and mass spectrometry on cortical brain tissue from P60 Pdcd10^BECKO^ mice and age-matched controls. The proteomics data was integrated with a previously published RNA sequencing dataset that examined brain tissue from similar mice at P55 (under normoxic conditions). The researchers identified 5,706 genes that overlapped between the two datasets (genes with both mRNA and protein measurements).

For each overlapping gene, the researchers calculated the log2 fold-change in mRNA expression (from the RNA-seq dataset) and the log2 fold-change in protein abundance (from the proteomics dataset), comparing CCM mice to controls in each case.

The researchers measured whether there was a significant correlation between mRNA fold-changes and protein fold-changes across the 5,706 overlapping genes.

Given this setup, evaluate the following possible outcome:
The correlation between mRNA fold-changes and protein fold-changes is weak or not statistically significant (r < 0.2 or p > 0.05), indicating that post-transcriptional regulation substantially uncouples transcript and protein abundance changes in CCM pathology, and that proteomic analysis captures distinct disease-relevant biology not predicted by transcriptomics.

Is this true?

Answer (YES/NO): NO